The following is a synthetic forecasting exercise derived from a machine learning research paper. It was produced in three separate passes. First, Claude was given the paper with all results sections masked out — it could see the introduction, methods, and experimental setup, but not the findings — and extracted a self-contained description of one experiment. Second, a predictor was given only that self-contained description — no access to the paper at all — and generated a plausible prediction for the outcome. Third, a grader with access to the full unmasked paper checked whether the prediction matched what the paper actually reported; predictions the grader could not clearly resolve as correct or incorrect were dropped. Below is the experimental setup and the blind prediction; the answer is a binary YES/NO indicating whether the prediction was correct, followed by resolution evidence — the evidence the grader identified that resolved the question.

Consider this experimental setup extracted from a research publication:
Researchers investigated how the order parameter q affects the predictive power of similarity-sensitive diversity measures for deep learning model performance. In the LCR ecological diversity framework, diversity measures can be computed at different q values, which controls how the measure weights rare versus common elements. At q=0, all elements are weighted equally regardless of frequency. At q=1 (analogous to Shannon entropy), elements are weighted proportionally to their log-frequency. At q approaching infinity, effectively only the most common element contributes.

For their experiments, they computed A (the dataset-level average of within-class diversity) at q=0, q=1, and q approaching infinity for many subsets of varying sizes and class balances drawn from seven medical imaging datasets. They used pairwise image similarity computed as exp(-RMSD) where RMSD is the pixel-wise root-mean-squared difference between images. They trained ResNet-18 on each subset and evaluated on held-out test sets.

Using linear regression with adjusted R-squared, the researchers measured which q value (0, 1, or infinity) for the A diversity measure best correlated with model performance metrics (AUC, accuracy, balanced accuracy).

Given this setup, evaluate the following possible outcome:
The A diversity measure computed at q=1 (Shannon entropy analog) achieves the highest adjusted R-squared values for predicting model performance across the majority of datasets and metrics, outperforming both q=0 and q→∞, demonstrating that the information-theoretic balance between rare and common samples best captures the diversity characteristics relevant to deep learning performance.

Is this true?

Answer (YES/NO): NO